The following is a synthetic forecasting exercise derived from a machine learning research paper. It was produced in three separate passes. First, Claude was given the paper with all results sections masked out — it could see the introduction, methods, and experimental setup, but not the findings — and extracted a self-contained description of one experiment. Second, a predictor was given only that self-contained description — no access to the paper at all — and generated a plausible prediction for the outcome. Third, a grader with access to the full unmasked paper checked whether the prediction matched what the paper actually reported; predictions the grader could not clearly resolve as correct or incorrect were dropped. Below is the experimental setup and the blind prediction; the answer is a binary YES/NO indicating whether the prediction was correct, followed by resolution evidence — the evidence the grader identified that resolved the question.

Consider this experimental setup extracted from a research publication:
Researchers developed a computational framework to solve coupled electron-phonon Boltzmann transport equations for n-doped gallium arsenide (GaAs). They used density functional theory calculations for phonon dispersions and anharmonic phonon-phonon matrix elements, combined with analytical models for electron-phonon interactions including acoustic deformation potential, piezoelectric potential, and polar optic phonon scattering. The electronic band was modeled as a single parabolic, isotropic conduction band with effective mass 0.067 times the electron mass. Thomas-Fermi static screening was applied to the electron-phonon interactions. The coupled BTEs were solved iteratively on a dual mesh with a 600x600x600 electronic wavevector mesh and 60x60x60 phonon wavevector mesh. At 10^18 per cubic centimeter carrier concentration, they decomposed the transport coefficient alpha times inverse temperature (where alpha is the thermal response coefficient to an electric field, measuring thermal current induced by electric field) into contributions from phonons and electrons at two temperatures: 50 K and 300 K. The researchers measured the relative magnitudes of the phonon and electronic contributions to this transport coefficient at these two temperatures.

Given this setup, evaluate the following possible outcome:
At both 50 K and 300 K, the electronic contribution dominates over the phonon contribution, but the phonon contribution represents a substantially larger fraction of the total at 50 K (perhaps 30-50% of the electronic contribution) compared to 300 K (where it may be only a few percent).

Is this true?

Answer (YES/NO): NO